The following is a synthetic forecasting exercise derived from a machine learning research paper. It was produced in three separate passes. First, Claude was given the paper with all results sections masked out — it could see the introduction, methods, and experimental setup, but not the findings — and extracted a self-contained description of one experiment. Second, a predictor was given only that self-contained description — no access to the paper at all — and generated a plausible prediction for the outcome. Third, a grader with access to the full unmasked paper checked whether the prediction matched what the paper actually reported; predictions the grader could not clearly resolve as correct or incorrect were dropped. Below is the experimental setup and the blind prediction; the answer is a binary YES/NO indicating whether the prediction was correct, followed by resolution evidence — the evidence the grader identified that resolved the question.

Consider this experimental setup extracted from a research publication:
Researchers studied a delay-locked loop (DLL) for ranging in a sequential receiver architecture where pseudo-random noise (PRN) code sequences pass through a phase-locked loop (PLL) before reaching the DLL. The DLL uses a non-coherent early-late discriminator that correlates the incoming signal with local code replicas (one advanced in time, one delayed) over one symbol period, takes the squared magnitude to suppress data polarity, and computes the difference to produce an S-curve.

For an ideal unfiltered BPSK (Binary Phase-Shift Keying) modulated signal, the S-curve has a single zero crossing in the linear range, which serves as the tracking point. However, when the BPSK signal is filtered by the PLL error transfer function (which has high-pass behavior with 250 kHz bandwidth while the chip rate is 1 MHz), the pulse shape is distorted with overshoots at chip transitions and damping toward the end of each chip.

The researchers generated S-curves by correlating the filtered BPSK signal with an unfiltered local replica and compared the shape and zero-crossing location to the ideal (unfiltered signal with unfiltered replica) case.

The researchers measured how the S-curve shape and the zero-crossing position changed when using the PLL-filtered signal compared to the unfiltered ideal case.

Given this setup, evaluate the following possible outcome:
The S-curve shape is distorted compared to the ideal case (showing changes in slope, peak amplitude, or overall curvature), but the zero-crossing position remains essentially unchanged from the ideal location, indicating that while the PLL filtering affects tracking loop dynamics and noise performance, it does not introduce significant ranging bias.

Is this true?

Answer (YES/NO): NO